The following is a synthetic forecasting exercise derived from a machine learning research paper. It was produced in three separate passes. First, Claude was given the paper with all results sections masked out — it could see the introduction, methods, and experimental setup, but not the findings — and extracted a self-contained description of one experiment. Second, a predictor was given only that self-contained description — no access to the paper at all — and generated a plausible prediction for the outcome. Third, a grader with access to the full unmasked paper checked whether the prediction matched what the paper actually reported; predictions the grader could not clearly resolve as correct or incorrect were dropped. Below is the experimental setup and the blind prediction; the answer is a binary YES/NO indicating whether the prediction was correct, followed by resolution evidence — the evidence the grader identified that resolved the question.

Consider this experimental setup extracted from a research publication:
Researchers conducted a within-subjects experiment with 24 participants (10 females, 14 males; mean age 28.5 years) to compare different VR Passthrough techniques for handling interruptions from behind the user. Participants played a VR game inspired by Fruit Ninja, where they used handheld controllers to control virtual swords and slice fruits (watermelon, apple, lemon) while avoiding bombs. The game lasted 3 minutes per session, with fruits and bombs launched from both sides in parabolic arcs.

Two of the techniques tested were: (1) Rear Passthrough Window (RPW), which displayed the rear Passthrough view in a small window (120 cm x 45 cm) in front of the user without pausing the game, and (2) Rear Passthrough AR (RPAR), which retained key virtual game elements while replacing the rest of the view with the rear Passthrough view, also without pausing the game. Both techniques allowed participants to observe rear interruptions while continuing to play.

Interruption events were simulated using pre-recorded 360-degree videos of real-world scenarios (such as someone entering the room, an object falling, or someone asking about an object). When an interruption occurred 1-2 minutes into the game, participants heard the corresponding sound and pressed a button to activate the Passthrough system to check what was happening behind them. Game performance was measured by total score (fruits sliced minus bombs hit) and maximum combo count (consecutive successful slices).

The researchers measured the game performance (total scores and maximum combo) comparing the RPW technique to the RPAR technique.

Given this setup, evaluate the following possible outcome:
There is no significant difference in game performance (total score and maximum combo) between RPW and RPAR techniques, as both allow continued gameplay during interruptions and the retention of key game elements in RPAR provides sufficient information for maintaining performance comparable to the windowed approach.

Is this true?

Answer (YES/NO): YES